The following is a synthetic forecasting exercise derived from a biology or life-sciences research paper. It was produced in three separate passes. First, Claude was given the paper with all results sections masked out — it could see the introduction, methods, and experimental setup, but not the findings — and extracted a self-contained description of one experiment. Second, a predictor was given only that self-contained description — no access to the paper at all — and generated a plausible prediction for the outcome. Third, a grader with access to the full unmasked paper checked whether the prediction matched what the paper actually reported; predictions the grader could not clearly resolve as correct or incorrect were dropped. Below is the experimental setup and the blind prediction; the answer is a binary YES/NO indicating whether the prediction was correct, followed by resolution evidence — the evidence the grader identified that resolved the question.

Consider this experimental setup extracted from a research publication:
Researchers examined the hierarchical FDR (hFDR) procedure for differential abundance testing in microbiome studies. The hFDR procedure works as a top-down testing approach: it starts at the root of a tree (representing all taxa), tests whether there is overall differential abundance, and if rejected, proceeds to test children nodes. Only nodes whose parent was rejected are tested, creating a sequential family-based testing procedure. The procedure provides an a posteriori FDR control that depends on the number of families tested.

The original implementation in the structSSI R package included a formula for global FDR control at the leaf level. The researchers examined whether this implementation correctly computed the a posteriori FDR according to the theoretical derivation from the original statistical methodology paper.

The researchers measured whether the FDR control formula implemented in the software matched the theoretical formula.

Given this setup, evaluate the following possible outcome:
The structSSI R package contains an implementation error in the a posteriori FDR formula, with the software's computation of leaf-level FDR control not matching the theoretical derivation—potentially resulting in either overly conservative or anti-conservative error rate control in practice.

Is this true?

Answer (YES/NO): YES